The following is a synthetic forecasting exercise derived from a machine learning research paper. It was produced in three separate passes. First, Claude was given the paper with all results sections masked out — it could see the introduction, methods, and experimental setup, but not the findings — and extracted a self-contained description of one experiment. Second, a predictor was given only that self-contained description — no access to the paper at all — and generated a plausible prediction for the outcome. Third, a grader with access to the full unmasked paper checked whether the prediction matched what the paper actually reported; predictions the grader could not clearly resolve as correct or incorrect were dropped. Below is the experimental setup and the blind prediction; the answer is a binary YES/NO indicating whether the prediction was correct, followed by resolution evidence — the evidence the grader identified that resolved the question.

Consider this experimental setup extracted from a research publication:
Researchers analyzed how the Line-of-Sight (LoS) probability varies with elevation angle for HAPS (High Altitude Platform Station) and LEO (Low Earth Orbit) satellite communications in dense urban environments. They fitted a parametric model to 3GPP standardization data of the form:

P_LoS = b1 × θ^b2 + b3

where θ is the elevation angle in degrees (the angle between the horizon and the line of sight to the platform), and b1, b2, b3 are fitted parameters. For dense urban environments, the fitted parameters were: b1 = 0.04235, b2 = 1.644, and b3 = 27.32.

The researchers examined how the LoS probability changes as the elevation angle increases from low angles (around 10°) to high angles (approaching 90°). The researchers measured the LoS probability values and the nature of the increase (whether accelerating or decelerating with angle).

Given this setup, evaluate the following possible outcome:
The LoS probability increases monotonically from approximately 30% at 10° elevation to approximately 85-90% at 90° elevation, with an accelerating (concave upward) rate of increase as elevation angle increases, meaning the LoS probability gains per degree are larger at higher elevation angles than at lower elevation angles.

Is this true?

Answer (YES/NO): NO